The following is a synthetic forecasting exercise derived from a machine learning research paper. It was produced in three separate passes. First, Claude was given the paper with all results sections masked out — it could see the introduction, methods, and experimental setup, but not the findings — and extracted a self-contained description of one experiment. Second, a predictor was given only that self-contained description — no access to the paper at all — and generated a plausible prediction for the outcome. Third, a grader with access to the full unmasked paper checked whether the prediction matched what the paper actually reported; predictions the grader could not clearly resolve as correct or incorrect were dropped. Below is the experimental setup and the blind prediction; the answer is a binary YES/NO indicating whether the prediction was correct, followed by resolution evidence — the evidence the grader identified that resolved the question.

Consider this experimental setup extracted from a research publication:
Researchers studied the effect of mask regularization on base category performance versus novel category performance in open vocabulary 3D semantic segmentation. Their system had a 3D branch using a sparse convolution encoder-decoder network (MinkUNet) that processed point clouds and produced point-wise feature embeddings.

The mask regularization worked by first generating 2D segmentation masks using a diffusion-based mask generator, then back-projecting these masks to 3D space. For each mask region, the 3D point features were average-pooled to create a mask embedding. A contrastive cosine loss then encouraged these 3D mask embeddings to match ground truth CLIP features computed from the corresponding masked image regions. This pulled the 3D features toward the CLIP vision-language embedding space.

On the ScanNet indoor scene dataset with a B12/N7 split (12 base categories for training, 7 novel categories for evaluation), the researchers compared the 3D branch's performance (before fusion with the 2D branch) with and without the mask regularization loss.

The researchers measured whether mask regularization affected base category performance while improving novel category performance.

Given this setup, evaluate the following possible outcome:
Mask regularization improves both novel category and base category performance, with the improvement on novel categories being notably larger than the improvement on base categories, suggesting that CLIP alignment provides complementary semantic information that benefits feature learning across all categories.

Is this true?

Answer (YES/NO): YES